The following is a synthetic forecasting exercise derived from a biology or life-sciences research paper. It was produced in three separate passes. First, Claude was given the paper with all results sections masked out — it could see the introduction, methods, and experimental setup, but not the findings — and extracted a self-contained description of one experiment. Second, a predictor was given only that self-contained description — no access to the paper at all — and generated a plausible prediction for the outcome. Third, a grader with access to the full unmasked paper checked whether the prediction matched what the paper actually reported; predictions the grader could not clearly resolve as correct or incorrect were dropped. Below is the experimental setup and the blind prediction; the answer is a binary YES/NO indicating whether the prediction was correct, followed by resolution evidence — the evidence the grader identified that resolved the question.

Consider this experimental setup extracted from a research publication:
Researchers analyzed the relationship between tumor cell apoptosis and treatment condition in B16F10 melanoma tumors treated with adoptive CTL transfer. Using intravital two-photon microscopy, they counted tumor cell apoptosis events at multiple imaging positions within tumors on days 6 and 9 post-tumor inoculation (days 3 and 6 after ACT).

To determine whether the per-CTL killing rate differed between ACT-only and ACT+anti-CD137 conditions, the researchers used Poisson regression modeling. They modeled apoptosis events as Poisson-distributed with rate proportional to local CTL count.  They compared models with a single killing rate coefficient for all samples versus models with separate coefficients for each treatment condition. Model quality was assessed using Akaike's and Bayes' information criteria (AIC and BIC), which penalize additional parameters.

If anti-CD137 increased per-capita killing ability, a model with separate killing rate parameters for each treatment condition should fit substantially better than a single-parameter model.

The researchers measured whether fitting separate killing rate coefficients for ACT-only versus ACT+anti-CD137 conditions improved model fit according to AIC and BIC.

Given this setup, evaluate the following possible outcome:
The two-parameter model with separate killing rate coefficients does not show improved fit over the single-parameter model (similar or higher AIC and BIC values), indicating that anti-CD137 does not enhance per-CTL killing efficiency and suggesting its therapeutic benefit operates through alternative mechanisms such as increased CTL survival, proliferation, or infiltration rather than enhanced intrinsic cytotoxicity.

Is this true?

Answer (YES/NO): YES